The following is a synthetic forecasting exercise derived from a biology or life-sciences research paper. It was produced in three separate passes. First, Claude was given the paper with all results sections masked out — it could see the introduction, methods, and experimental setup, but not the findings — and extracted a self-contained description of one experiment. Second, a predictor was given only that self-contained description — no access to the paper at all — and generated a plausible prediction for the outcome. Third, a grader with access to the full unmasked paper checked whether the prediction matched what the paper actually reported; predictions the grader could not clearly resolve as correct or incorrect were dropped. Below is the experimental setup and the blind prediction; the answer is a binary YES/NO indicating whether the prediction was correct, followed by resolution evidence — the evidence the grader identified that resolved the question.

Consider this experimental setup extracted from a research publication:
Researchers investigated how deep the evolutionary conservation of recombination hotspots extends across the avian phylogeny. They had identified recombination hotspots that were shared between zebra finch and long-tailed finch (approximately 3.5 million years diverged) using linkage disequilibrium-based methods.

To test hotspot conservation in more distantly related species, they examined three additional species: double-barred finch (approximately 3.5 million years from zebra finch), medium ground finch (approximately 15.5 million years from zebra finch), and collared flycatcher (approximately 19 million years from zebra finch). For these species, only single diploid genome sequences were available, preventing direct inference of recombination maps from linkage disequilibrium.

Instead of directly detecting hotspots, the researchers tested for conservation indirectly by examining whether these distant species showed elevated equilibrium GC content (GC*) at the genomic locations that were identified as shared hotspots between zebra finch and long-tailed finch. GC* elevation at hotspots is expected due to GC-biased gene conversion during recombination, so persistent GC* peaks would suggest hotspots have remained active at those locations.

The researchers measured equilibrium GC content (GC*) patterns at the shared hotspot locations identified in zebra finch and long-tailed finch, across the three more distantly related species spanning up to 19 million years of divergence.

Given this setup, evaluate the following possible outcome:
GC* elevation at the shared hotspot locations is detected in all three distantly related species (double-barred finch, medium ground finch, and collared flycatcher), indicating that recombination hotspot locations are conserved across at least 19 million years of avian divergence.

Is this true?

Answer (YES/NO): YES